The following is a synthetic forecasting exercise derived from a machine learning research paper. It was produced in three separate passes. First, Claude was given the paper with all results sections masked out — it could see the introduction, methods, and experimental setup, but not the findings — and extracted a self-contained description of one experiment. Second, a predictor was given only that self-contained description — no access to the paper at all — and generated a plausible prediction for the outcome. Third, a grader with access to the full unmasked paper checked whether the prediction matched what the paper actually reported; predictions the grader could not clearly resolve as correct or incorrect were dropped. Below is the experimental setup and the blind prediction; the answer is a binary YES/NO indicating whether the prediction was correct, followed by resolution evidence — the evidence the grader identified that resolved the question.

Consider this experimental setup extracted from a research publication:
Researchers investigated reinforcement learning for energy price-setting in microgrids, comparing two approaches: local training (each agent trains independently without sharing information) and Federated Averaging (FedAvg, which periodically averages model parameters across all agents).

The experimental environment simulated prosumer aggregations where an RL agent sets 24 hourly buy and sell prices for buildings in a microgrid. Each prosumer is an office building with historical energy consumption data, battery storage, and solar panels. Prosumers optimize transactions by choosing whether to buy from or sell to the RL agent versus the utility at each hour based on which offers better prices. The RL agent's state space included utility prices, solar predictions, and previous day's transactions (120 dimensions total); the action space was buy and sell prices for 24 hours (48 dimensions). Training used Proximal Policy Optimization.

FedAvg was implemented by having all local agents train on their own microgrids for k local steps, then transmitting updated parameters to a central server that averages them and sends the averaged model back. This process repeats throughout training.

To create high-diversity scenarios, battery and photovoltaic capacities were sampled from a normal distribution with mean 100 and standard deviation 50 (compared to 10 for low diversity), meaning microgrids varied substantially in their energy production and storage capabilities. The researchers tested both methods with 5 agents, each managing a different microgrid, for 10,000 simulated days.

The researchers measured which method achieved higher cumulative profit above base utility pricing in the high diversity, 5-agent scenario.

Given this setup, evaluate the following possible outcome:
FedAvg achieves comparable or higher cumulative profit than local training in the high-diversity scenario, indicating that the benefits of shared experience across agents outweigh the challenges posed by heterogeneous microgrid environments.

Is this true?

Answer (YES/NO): NO